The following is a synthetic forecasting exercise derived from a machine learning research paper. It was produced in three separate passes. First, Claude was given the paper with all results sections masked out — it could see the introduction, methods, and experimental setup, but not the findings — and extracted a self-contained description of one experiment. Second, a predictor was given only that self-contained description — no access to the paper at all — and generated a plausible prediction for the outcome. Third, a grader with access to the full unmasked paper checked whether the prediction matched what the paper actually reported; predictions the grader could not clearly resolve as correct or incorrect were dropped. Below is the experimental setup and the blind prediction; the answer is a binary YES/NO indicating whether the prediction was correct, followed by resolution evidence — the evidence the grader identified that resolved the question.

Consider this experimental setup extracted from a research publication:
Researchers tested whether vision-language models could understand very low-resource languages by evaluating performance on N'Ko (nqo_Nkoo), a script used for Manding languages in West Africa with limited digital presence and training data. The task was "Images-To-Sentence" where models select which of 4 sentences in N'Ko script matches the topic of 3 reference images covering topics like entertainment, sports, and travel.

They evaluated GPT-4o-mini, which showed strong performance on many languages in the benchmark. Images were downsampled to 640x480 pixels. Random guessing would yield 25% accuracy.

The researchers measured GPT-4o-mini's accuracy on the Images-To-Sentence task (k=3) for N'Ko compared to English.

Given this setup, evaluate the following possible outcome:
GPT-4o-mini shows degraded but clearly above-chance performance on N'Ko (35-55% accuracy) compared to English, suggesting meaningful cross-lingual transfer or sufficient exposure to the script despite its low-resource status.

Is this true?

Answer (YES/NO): NO